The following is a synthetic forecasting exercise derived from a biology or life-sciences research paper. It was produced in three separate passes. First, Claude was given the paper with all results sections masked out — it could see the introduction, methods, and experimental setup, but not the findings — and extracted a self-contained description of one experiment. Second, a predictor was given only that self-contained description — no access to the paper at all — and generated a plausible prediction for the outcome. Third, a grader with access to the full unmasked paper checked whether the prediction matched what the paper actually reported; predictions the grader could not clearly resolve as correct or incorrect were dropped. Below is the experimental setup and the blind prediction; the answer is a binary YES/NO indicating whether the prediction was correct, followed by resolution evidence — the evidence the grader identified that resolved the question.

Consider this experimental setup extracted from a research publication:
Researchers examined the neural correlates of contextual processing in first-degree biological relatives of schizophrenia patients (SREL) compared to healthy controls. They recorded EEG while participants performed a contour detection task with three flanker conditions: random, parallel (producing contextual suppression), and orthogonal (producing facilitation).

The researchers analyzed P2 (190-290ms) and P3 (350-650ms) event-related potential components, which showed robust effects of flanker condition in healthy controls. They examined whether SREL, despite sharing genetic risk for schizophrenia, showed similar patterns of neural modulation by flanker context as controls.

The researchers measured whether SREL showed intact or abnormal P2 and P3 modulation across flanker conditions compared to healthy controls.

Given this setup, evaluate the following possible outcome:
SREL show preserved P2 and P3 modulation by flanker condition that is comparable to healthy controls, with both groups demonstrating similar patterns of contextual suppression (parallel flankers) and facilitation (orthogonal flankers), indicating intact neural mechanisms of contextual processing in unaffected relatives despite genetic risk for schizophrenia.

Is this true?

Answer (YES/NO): NO